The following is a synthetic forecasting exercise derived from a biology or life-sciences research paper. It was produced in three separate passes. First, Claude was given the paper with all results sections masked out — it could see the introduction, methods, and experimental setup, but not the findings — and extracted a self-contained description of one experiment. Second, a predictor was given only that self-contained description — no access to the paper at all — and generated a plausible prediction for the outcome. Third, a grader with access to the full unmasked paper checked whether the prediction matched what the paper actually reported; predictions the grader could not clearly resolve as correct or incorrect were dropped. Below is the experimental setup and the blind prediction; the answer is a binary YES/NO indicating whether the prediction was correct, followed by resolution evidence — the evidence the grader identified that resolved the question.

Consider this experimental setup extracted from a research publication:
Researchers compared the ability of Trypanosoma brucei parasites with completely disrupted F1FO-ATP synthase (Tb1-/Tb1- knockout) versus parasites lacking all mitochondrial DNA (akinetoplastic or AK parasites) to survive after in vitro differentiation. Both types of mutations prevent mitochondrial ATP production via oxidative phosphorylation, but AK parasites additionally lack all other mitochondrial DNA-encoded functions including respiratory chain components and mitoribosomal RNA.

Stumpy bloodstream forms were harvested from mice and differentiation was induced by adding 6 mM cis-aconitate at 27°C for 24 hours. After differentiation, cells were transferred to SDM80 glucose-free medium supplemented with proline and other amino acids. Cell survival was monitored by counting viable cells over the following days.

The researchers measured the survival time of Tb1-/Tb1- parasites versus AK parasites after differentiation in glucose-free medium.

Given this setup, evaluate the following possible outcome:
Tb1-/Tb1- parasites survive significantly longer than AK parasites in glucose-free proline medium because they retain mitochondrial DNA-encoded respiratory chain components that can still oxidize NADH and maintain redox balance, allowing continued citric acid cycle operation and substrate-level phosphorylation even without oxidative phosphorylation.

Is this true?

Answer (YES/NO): YES